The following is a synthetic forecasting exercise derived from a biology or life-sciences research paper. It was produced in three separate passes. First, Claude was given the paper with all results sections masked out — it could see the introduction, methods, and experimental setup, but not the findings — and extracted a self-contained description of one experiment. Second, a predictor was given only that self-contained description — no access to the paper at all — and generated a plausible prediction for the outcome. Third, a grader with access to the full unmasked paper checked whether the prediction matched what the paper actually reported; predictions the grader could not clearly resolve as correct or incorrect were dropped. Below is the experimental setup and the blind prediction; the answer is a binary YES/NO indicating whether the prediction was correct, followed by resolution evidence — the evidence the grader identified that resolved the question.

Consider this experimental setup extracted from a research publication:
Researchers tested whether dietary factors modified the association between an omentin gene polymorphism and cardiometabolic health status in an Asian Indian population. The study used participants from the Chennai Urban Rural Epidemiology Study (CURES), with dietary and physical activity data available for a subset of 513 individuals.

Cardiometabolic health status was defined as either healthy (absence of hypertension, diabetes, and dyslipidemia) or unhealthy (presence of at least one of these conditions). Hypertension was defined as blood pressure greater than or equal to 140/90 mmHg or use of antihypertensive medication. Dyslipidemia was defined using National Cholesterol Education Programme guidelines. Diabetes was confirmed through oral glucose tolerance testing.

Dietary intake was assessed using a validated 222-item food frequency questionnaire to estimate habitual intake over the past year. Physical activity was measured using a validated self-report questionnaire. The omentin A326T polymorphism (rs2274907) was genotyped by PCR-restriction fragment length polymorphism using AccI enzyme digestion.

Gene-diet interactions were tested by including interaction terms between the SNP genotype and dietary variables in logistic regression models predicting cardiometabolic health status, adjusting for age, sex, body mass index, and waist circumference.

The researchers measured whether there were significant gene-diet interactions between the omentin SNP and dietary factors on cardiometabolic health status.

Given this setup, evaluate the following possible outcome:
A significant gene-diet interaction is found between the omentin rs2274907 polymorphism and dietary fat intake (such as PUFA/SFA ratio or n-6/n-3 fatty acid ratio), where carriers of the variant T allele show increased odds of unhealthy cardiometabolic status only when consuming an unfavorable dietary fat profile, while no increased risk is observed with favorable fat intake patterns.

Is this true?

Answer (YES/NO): NO